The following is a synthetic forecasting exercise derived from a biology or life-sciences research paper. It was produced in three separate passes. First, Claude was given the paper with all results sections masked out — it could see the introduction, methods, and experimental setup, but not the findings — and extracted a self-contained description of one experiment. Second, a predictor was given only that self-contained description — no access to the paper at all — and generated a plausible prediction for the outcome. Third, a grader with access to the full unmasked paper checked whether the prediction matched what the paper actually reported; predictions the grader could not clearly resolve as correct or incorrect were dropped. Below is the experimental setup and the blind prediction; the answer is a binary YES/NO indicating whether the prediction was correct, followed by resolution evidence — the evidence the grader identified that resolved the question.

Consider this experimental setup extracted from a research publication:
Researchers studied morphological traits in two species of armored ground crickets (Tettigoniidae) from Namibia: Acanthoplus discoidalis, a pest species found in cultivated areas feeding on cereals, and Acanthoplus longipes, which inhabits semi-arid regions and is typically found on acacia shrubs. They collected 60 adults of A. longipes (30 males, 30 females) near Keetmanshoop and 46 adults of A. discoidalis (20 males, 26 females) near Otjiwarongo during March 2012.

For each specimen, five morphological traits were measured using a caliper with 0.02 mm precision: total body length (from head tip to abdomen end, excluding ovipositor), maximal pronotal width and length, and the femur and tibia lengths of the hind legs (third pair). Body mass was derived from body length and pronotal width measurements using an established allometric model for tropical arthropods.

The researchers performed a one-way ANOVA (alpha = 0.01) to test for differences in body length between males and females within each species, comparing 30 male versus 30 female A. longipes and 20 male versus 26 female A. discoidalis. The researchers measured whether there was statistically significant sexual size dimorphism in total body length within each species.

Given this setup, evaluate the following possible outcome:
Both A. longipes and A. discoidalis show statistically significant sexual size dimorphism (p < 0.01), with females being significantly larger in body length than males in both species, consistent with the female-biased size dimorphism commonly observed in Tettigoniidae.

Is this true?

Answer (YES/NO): NO